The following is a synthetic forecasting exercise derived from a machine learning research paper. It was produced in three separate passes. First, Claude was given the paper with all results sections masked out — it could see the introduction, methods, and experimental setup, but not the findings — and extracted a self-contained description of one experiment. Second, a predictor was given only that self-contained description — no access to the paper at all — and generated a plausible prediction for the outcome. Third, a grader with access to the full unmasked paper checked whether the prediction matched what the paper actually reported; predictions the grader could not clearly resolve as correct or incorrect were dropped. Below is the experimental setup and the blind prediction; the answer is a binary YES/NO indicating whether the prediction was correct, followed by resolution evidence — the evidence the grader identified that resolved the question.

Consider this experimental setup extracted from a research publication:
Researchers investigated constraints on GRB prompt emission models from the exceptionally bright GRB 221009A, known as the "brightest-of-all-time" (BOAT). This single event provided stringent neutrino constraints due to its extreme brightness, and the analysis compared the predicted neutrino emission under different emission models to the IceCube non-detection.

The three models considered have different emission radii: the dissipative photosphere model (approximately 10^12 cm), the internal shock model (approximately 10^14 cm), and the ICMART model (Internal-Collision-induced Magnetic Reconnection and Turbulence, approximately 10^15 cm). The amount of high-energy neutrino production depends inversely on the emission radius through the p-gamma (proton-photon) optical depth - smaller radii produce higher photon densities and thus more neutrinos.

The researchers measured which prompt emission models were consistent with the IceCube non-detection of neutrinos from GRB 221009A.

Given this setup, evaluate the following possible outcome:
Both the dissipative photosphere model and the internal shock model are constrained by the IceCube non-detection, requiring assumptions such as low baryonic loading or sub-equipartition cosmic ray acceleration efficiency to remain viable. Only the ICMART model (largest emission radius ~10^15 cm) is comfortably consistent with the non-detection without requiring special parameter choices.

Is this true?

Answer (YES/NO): YES